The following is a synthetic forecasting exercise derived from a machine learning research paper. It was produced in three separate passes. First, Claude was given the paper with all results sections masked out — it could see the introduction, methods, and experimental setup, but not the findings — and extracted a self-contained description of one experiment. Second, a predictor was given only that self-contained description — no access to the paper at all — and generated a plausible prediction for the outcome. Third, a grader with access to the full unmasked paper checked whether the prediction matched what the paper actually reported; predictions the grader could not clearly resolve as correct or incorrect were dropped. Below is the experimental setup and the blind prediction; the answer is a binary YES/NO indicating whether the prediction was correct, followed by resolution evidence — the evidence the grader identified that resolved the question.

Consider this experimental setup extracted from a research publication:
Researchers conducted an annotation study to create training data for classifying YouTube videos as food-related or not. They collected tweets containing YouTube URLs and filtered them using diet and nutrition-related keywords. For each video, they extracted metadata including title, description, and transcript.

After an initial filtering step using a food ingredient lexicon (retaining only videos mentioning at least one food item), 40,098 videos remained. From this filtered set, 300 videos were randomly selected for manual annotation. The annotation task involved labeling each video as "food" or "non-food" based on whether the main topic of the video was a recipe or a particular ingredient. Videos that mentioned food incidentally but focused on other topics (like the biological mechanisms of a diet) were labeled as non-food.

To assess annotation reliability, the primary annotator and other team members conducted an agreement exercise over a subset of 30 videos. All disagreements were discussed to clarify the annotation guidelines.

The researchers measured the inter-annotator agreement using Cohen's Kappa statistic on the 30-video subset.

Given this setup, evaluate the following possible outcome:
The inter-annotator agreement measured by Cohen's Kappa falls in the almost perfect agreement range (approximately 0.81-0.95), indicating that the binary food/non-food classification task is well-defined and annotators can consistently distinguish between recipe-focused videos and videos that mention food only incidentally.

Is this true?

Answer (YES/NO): YES